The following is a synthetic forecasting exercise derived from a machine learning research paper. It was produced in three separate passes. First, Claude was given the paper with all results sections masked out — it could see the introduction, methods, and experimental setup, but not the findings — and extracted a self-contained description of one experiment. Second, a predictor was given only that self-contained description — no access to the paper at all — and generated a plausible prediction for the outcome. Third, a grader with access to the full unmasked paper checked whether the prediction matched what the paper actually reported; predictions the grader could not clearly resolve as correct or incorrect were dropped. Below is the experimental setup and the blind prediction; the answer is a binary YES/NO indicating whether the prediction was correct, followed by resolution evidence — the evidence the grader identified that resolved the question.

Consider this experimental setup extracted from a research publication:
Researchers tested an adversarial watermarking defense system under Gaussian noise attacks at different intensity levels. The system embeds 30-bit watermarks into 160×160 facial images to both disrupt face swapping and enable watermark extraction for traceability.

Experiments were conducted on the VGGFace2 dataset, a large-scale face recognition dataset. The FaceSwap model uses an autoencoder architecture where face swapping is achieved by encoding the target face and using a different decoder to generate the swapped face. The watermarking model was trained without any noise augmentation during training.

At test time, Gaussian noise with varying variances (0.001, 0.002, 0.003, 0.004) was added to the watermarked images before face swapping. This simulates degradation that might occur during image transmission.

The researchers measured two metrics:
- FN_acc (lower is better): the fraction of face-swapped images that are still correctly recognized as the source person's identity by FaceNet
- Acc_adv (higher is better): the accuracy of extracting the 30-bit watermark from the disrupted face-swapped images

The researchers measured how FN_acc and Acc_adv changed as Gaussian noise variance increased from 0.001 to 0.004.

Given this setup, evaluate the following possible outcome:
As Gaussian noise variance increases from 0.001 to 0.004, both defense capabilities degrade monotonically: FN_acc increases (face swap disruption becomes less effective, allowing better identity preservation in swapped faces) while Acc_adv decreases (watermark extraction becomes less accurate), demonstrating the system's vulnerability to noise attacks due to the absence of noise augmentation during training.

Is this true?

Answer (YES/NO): NO